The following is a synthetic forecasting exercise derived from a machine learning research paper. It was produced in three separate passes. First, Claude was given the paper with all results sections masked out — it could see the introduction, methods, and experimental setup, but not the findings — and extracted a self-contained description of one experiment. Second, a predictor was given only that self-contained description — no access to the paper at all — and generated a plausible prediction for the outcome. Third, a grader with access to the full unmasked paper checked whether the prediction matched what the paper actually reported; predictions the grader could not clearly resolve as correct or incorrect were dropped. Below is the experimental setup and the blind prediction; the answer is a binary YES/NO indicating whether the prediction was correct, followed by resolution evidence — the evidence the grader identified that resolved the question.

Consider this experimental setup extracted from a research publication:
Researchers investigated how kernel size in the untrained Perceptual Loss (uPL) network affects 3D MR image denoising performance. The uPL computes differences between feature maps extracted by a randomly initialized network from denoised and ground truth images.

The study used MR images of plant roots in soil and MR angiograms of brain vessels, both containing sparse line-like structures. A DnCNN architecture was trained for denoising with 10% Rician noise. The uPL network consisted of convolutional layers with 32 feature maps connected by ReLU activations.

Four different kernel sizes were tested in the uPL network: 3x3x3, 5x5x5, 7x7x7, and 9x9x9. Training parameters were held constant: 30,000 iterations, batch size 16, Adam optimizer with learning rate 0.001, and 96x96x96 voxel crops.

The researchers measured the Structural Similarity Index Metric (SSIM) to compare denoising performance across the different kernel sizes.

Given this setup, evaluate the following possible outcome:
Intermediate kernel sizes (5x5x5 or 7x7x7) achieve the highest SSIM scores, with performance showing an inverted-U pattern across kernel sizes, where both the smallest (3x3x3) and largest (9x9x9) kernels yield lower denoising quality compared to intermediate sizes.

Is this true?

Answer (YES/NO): NO